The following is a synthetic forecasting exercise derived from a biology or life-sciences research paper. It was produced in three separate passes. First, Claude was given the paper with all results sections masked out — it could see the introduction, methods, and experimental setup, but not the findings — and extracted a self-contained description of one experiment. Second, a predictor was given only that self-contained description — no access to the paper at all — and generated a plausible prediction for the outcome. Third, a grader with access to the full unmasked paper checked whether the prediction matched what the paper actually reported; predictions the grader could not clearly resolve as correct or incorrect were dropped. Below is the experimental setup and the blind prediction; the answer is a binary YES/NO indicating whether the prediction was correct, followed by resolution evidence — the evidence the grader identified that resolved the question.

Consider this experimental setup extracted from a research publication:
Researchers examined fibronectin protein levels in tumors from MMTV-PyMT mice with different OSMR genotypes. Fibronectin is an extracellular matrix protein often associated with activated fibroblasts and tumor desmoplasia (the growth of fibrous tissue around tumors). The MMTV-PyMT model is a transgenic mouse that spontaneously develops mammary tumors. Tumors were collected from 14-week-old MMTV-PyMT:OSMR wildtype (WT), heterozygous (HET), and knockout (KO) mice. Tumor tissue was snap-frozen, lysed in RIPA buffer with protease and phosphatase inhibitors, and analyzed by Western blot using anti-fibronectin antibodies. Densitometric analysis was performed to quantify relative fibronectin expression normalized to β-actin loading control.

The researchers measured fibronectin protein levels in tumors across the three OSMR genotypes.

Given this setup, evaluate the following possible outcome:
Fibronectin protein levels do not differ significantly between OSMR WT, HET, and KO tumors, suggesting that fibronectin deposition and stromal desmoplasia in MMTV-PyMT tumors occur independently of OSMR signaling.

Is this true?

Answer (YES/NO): NO